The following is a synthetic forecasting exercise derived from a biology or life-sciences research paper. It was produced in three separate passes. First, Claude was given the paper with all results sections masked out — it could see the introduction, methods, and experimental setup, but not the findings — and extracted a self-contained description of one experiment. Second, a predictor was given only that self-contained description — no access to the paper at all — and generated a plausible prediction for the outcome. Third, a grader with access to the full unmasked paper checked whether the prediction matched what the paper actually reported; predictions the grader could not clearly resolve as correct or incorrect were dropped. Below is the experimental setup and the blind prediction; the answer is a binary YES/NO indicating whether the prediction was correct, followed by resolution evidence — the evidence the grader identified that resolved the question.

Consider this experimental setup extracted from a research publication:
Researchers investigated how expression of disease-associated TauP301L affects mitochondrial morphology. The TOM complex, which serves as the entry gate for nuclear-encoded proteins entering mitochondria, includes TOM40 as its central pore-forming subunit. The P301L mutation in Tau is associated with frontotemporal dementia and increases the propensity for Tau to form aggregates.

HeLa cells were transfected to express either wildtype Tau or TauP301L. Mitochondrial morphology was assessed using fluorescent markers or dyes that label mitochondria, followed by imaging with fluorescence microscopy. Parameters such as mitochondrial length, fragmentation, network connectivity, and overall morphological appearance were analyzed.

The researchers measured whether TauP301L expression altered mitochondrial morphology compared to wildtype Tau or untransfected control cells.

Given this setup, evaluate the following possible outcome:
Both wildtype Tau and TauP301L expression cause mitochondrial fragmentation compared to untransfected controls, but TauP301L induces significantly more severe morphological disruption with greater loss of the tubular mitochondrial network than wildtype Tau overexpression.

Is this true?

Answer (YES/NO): NO